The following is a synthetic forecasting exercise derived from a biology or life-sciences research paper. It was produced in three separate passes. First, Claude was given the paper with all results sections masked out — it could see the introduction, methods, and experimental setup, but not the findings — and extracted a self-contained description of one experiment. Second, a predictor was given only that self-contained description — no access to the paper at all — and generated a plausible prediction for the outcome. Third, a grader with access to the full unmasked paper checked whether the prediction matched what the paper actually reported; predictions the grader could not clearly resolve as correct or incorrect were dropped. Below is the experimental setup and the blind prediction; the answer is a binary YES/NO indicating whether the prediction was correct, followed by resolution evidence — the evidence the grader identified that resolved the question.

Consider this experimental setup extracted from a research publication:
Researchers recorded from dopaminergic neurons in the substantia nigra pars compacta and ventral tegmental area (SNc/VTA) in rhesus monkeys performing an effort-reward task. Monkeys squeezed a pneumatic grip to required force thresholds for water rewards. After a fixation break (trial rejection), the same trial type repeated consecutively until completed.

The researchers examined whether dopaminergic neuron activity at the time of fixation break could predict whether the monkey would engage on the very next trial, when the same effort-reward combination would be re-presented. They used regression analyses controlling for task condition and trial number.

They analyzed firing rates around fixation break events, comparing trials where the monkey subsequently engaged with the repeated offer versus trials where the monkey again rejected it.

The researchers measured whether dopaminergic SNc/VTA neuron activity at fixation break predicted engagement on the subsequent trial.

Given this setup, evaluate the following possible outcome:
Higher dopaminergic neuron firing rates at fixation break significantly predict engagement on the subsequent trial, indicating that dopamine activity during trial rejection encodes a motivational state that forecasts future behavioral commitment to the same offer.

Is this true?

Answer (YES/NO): NO